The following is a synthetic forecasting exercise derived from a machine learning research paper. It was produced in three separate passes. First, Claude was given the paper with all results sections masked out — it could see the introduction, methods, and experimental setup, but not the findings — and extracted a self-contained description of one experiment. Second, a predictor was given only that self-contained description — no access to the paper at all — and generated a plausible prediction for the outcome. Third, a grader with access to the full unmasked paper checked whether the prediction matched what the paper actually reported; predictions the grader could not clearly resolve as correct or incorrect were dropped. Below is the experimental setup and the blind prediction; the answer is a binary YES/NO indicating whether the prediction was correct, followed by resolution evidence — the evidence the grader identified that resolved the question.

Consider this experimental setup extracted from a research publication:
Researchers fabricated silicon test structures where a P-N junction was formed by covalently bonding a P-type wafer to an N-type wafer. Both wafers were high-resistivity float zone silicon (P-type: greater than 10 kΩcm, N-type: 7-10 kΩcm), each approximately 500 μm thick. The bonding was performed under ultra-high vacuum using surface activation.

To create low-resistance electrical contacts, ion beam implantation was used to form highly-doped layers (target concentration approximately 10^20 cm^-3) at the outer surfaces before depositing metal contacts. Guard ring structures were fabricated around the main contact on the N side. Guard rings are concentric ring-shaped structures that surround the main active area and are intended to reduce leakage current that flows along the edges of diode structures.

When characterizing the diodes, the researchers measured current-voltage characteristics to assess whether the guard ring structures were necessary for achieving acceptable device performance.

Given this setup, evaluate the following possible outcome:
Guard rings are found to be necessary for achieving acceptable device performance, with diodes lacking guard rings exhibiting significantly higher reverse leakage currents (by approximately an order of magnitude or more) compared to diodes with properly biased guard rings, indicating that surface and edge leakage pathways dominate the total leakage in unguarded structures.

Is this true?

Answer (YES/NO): NO